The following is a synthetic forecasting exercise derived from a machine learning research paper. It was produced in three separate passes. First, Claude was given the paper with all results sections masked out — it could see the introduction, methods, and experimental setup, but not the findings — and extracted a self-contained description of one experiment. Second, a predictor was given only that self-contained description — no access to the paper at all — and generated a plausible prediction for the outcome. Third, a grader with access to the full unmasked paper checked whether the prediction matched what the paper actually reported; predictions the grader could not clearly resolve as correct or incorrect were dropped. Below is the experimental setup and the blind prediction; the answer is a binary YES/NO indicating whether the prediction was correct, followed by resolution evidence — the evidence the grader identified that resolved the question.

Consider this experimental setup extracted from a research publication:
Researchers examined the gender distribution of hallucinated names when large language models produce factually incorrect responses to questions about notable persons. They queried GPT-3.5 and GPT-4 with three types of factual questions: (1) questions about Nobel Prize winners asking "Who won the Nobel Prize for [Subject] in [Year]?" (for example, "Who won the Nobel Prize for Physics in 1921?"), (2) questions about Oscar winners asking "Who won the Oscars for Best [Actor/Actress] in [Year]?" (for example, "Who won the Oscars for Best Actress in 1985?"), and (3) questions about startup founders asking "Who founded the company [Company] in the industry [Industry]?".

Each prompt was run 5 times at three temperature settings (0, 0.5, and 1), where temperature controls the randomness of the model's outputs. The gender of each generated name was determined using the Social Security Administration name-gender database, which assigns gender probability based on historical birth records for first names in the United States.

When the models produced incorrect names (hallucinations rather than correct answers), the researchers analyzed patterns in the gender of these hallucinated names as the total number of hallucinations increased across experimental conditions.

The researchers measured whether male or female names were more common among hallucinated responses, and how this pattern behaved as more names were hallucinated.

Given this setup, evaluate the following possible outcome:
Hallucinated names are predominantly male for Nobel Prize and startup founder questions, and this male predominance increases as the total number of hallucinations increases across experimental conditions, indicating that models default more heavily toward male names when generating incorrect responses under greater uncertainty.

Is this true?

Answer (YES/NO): YES